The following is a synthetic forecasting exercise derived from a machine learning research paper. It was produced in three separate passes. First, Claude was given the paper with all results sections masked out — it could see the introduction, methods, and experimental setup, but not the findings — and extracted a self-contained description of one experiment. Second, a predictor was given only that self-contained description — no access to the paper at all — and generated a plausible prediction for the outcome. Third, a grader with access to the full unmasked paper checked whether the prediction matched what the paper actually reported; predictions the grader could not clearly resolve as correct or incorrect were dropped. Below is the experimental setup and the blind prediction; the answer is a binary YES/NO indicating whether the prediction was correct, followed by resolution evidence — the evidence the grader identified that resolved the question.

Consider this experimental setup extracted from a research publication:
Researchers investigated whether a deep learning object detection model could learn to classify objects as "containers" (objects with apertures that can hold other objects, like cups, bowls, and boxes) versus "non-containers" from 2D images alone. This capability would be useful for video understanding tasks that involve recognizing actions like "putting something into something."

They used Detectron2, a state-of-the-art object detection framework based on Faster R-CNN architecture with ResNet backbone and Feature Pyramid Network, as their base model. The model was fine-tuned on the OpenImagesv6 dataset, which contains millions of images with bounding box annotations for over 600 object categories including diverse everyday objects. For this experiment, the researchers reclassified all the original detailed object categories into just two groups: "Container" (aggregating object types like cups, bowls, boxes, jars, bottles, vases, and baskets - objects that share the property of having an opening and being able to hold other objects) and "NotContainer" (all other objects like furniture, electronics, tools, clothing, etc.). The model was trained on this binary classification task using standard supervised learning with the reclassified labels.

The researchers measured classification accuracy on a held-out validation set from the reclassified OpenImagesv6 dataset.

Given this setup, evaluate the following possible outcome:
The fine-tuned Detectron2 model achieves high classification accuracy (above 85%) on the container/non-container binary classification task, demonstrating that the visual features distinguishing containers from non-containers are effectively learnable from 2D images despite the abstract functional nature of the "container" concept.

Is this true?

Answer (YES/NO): NO